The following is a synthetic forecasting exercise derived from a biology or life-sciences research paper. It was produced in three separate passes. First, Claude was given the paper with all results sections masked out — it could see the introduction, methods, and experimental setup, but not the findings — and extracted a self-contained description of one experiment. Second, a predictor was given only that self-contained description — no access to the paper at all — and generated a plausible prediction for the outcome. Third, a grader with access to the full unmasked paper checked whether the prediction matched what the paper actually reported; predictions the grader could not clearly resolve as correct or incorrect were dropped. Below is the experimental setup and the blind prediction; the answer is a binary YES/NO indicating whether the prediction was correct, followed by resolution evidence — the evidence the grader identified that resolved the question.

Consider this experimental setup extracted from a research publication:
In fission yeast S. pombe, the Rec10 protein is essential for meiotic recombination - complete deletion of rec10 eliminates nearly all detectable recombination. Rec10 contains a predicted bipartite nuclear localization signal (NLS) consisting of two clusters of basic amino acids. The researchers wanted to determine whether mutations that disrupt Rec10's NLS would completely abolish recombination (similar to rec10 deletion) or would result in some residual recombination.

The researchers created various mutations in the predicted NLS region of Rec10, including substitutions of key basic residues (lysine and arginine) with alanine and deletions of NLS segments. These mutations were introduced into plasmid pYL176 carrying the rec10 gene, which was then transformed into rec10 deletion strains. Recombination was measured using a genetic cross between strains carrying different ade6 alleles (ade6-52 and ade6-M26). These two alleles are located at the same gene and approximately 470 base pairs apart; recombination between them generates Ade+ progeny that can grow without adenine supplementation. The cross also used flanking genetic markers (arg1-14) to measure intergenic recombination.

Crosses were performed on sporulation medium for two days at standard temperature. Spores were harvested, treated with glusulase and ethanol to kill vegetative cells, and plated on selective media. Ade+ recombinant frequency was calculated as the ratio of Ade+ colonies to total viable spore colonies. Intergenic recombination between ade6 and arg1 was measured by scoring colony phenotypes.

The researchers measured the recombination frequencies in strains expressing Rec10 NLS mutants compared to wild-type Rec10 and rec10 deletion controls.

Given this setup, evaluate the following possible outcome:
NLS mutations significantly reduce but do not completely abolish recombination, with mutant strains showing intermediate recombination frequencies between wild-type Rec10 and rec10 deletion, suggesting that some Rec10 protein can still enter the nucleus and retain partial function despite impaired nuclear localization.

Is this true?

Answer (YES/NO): YES